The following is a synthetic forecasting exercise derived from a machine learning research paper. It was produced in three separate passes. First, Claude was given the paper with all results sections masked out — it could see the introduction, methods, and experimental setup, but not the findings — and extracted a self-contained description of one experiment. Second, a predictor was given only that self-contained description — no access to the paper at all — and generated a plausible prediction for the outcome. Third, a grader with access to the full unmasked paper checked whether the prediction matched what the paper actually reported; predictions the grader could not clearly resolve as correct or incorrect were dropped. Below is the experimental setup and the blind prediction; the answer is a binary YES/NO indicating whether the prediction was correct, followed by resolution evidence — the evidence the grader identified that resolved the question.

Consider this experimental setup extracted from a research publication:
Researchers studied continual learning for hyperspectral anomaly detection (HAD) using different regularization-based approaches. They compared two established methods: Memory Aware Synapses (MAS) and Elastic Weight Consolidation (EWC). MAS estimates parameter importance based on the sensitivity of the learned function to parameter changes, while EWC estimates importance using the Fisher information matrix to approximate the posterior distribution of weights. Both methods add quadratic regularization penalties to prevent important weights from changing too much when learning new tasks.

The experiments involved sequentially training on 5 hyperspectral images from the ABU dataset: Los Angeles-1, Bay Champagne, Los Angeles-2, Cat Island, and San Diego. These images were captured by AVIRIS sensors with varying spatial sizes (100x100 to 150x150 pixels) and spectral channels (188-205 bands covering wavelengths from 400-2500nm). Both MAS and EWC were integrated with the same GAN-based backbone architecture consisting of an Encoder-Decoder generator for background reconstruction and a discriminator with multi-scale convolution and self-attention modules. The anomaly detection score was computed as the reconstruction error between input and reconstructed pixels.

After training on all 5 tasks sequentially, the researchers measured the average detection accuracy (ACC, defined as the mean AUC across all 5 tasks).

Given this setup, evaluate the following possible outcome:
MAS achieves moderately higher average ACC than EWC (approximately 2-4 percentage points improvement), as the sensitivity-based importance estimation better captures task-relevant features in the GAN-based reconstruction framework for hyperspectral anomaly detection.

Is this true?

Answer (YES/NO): NO